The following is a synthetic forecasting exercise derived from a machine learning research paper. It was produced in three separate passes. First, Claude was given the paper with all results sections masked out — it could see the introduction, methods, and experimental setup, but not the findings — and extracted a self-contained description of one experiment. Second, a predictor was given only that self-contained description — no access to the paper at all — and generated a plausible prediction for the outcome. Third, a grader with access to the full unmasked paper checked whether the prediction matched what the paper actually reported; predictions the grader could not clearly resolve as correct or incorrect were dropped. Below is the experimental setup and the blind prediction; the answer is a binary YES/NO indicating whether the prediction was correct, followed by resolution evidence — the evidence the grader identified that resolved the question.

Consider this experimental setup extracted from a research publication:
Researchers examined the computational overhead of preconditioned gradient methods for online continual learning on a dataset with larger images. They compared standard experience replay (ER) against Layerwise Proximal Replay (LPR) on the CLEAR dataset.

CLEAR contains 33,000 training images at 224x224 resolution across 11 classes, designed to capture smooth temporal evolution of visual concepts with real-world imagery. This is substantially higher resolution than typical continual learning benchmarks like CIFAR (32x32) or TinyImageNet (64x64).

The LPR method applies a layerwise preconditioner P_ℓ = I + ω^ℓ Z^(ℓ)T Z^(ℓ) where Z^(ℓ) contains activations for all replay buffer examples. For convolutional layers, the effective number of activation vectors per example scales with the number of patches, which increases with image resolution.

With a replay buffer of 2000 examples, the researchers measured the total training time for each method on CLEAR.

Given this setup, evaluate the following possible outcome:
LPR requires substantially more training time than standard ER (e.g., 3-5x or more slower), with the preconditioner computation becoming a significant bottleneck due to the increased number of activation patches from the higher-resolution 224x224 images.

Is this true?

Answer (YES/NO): YES